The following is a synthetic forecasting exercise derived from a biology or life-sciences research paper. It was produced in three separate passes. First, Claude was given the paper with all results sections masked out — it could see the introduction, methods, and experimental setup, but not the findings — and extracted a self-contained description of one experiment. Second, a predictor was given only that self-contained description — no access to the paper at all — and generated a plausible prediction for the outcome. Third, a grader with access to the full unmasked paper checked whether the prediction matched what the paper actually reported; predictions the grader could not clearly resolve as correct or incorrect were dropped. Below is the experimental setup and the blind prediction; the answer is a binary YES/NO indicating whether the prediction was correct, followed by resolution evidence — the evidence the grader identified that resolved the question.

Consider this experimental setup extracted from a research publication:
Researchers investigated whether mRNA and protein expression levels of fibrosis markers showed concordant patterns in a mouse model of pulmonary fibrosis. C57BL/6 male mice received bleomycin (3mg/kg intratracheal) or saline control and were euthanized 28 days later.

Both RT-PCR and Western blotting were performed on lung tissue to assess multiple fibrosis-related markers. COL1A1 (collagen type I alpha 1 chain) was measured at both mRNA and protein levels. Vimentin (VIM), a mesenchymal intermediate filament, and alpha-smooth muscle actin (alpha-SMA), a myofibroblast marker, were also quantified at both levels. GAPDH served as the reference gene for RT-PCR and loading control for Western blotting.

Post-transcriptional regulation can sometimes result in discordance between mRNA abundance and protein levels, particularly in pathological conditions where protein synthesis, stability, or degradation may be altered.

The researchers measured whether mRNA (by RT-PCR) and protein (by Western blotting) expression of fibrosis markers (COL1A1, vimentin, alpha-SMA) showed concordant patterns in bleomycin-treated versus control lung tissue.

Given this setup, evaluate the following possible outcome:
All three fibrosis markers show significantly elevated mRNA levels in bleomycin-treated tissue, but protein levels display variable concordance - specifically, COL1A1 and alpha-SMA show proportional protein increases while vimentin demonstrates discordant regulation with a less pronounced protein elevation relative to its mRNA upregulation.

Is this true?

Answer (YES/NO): NO